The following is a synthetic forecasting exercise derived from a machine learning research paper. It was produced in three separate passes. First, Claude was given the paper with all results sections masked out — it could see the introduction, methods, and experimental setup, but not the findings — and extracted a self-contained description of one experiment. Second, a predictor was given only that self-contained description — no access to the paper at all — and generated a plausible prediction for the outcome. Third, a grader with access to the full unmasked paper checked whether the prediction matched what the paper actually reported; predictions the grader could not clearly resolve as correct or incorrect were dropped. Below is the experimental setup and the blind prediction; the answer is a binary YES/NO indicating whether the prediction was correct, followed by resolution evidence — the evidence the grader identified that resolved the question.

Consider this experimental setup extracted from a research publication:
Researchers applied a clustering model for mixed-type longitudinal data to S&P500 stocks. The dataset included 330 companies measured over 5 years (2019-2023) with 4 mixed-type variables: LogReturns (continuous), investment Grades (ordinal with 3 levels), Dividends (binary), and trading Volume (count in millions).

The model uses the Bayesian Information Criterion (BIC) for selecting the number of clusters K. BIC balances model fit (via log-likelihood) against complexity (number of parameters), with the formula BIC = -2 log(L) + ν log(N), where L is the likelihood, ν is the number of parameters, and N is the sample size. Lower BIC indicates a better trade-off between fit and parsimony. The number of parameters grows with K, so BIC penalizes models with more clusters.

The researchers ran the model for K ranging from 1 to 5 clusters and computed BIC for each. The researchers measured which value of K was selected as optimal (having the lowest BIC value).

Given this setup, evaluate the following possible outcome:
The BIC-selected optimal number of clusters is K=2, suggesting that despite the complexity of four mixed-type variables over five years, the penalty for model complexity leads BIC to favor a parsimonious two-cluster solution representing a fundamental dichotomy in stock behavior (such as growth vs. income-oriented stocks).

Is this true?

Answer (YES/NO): NO